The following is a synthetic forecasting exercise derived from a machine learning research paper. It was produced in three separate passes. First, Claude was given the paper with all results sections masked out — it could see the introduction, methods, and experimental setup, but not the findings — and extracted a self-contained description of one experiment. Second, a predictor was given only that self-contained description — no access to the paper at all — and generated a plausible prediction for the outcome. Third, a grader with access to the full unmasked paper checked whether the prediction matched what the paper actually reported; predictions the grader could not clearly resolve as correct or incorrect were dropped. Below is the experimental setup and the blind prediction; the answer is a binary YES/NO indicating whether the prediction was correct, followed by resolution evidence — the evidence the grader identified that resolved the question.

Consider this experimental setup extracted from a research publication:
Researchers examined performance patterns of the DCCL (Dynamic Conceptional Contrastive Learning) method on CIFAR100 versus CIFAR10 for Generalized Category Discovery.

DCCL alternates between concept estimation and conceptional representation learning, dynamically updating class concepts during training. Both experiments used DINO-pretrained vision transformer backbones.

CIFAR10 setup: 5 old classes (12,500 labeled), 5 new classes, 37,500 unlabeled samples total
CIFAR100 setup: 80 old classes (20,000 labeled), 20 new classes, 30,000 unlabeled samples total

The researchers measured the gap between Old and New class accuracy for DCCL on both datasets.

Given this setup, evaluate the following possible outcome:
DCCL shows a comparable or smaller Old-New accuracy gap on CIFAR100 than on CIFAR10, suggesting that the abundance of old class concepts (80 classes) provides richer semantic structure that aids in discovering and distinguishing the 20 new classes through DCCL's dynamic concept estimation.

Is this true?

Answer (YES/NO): NO